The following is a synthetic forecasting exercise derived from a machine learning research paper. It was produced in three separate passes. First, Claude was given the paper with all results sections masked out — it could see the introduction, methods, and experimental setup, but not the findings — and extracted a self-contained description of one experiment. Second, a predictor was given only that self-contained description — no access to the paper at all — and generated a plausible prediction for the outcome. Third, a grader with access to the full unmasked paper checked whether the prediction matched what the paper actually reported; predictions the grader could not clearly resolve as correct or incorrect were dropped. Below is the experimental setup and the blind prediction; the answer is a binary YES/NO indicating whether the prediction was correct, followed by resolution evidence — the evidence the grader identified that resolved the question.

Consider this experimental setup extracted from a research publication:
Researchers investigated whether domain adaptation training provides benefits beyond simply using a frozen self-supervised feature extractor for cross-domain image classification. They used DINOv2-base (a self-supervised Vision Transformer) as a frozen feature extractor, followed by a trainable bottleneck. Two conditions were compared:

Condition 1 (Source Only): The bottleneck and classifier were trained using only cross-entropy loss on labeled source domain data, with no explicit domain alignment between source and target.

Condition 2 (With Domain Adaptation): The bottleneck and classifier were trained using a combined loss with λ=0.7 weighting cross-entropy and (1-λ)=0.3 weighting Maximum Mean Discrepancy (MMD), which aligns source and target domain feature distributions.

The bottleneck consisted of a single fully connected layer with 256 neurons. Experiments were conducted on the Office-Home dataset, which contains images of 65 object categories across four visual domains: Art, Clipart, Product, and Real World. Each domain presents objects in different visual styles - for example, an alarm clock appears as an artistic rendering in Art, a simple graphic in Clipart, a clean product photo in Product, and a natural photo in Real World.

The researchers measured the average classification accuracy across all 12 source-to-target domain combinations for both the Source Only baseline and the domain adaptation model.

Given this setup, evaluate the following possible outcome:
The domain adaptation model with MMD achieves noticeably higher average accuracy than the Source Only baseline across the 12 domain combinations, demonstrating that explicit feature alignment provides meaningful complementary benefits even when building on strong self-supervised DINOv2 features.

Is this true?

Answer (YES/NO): YES